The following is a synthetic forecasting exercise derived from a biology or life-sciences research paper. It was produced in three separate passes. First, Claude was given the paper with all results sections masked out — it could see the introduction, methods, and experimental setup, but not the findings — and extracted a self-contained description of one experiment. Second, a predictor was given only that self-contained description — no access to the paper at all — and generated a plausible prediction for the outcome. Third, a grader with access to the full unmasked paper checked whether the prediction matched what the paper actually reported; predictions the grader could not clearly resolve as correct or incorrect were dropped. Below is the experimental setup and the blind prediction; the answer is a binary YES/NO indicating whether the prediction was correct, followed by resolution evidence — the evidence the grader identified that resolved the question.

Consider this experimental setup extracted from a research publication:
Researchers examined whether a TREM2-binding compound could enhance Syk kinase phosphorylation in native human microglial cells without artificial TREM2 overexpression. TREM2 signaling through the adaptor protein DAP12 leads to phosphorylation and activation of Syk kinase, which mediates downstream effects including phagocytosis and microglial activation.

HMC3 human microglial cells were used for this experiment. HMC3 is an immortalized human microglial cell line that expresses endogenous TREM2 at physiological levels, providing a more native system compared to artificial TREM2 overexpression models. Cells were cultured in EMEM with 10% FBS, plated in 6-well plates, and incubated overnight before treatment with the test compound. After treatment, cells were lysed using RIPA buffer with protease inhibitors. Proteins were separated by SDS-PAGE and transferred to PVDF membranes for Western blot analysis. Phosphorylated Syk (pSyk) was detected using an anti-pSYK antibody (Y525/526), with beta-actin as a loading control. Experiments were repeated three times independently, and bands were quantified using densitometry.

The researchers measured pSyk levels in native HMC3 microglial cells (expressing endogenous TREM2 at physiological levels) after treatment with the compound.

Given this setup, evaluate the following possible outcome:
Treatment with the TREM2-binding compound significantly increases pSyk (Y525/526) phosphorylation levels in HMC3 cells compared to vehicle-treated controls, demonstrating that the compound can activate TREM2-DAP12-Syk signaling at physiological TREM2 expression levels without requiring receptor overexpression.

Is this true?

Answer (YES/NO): NO